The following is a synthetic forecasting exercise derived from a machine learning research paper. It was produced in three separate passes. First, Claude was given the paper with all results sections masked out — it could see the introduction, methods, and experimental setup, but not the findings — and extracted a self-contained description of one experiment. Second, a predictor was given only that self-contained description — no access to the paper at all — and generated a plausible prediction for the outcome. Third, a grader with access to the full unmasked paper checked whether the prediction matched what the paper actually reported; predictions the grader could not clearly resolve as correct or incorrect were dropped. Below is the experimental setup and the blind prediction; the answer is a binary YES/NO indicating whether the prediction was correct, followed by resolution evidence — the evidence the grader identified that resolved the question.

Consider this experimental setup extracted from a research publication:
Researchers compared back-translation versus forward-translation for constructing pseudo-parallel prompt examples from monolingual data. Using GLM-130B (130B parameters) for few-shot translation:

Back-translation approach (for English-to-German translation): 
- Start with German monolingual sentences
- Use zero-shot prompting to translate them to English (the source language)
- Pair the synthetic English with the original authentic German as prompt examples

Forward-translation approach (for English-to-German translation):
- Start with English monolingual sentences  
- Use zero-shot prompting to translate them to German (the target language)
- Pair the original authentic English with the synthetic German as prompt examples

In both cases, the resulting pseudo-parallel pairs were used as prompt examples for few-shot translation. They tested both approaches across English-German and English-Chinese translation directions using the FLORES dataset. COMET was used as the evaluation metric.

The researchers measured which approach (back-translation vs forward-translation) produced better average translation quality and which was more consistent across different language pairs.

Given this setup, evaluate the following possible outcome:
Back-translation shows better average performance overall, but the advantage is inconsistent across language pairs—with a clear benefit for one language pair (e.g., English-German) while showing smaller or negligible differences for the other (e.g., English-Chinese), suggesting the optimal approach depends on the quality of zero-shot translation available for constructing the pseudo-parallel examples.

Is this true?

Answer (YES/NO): NO